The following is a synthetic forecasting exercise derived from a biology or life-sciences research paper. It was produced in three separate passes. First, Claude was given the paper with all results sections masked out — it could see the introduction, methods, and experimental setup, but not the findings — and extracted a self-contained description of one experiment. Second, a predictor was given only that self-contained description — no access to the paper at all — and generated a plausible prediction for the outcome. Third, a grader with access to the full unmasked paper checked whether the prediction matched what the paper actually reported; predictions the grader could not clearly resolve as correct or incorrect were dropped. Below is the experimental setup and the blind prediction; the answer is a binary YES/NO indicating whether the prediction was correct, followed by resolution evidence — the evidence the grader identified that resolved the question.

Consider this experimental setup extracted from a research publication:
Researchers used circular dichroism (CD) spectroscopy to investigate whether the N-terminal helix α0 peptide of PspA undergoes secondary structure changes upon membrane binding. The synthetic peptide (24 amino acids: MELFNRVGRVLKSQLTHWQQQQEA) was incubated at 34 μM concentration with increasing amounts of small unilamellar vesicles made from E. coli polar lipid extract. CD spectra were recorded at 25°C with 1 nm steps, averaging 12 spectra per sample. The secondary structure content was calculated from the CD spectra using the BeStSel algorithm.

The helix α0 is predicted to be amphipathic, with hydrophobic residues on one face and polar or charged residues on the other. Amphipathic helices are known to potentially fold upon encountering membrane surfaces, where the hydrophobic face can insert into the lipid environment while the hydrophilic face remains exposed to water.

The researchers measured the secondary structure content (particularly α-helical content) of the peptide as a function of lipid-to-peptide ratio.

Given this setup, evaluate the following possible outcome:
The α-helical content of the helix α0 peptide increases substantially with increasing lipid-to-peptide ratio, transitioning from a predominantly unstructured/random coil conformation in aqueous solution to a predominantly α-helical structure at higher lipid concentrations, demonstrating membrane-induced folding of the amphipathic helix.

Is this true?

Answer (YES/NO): YES